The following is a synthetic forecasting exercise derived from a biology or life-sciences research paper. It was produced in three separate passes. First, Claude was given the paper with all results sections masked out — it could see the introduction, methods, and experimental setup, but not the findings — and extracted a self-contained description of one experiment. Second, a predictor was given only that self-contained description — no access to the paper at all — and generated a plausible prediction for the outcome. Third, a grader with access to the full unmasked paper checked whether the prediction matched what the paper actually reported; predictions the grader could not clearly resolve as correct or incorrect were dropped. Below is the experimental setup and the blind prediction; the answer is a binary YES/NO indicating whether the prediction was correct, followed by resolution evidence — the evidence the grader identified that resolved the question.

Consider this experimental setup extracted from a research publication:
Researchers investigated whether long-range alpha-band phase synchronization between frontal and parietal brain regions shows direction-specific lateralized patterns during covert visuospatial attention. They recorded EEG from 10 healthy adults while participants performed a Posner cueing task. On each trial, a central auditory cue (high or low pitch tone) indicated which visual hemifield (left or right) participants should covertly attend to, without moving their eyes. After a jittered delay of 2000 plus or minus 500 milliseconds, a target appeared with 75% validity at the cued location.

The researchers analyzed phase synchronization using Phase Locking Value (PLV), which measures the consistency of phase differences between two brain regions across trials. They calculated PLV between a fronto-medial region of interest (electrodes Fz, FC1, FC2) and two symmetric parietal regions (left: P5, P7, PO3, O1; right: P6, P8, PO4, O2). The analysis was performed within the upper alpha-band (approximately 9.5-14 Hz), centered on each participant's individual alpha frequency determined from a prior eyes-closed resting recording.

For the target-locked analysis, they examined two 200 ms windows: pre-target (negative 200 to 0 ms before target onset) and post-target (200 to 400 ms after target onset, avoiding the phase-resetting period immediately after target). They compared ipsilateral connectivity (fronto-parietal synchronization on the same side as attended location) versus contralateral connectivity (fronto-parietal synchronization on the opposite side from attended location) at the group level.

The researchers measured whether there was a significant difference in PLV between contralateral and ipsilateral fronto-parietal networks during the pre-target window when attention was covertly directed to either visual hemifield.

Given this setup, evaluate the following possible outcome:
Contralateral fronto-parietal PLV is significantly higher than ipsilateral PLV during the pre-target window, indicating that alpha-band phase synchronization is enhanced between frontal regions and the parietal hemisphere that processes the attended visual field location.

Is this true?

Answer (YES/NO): NO